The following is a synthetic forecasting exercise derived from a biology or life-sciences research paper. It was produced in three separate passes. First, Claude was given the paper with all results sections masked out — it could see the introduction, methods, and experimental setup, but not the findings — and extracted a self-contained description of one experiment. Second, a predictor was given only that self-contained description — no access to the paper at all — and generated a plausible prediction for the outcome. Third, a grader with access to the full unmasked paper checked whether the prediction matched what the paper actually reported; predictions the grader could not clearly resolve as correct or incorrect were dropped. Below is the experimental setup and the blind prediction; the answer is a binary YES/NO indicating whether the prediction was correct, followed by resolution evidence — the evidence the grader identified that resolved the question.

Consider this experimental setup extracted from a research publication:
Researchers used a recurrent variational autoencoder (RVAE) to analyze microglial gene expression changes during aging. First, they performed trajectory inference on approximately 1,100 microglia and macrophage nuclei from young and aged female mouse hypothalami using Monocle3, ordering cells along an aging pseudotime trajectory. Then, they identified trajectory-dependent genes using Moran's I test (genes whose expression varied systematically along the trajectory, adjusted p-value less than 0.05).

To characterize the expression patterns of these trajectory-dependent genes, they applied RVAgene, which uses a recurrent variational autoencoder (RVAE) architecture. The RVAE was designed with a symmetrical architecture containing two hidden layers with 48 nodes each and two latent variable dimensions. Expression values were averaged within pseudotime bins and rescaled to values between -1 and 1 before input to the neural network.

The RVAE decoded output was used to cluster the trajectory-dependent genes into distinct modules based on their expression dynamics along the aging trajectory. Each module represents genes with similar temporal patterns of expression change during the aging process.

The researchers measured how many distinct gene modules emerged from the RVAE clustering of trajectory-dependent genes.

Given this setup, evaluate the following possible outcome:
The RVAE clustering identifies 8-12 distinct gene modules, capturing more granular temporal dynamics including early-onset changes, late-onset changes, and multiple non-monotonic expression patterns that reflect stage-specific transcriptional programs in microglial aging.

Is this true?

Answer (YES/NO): NO